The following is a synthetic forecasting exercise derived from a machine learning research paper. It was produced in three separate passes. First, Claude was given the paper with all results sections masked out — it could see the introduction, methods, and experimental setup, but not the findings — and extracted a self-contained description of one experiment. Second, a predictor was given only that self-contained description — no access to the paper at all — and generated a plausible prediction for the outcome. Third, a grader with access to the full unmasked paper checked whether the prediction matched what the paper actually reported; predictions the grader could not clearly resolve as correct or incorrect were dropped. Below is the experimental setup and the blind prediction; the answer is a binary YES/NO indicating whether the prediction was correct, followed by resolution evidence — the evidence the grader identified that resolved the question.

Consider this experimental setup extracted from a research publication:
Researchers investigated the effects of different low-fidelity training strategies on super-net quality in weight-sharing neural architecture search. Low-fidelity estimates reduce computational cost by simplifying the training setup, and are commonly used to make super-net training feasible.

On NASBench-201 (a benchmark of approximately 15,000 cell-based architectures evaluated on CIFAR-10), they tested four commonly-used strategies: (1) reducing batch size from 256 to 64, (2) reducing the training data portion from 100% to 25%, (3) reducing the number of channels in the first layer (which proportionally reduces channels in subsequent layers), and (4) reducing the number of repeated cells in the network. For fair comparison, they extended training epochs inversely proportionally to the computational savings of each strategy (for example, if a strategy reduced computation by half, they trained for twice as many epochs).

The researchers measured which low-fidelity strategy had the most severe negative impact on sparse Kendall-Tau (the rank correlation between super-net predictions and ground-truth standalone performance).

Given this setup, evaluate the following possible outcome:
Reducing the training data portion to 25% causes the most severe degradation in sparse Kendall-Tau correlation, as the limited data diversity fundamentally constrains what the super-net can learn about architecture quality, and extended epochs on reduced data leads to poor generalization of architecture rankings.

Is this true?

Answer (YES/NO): NO